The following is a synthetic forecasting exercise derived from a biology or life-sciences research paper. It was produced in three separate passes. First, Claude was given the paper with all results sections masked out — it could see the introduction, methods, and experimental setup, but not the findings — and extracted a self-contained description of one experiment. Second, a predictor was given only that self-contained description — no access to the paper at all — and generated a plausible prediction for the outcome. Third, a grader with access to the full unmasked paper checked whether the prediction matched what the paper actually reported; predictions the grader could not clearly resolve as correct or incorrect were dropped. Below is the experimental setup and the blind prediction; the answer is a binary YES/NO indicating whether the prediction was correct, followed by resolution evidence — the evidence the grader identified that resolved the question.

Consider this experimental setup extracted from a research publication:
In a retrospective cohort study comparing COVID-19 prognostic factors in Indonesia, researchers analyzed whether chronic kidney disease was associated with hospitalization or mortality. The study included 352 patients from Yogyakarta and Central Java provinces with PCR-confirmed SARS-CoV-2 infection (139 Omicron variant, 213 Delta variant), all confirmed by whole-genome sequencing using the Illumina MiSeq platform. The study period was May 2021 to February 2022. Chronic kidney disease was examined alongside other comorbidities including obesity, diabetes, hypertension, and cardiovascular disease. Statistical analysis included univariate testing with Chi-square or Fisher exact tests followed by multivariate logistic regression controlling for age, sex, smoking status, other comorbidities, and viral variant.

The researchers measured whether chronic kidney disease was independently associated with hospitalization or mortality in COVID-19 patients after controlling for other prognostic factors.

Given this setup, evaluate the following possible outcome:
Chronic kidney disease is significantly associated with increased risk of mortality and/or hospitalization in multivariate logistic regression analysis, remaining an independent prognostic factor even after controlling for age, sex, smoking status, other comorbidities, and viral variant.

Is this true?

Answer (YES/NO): NO